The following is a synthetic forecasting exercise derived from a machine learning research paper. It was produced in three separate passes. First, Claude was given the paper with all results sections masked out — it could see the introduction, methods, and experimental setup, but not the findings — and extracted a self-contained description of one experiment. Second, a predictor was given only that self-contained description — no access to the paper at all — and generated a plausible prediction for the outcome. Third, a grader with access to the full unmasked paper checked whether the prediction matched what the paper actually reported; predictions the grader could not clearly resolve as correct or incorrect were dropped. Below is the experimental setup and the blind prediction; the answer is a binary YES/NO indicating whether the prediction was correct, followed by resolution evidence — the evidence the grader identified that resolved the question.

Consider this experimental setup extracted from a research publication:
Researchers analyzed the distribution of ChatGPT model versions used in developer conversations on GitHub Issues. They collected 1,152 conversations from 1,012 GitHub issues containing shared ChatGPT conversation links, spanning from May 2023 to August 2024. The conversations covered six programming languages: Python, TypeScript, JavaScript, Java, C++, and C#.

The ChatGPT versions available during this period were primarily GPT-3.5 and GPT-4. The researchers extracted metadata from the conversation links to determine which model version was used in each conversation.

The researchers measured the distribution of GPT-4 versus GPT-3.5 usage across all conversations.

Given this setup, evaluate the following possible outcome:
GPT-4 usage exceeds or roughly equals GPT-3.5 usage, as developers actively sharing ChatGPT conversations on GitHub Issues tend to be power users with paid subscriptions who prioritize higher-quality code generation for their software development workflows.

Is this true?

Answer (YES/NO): YES